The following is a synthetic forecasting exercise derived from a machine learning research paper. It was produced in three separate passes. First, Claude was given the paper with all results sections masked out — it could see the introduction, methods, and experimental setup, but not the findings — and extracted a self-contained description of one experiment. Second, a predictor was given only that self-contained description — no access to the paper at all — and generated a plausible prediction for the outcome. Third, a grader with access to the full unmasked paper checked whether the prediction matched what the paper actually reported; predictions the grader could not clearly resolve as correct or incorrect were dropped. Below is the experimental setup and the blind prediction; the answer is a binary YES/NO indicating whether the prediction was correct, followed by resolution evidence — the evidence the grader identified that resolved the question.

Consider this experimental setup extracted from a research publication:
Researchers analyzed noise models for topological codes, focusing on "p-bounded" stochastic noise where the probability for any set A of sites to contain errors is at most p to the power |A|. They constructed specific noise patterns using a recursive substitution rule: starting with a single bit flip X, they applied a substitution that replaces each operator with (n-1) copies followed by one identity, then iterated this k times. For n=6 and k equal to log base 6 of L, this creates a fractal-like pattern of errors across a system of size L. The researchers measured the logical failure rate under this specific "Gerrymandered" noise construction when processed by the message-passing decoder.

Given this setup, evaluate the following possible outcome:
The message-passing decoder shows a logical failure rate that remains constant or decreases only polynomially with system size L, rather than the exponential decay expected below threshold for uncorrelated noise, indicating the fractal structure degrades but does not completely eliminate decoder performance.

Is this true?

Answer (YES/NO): NO